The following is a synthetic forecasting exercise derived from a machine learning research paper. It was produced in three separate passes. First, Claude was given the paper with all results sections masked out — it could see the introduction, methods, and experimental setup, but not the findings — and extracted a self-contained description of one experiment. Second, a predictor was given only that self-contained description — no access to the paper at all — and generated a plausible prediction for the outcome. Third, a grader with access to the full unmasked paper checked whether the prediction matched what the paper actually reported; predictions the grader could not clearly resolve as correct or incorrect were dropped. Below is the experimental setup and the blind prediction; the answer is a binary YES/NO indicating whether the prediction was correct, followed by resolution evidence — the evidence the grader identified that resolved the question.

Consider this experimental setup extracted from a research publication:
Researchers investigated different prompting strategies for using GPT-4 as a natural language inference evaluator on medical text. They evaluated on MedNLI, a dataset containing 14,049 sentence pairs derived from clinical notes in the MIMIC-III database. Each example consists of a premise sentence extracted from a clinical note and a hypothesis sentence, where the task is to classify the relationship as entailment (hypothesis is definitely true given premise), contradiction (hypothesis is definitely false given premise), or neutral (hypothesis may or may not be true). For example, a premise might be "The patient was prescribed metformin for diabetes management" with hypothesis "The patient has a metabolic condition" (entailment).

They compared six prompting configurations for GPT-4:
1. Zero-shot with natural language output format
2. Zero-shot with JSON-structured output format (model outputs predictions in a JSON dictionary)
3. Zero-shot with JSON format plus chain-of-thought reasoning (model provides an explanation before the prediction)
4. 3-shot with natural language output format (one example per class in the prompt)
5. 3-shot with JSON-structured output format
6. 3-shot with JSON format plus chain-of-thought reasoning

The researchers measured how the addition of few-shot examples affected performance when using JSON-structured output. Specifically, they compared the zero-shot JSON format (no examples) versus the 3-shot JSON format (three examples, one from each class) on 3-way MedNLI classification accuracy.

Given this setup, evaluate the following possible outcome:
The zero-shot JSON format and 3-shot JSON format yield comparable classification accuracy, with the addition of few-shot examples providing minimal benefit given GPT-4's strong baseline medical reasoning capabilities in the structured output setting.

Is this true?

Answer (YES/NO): YES